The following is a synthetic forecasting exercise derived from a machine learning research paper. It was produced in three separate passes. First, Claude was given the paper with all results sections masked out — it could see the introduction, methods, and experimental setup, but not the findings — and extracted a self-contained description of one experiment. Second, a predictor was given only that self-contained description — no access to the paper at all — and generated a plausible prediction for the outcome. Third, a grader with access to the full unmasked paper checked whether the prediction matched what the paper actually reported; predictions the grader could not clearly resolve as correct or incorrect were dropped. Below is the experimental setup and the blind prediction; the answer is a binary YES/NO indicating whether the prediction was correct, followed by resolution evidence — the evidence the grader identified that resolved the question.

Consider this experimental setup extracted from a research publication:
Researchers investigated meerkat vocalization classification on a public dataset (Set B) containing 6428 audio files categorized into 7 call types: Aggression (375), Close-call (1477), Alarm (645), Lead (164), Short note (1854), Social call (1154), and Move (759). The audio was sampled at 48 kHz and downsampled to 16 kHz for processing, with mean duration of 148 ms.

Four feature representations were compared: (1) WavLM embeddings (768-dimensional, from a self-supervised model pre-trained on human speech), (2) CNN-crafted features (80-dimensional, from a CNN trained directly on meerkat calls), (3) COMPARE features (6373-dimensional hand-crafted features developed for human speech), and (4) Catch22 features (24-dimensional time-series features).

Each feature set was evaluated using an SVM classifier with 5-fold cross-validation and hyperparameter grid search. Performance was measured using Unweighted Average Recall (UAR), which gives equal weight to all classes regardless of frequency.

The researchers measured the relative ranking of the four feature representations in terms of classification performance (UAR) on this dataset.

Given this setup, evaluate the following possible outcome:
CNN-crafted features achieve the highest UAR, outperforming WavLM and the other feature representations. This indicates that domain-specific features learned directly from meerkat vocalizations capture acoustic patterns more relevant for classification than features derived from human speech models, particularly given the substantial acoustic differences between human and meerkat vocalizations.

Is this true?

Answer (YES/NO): YES